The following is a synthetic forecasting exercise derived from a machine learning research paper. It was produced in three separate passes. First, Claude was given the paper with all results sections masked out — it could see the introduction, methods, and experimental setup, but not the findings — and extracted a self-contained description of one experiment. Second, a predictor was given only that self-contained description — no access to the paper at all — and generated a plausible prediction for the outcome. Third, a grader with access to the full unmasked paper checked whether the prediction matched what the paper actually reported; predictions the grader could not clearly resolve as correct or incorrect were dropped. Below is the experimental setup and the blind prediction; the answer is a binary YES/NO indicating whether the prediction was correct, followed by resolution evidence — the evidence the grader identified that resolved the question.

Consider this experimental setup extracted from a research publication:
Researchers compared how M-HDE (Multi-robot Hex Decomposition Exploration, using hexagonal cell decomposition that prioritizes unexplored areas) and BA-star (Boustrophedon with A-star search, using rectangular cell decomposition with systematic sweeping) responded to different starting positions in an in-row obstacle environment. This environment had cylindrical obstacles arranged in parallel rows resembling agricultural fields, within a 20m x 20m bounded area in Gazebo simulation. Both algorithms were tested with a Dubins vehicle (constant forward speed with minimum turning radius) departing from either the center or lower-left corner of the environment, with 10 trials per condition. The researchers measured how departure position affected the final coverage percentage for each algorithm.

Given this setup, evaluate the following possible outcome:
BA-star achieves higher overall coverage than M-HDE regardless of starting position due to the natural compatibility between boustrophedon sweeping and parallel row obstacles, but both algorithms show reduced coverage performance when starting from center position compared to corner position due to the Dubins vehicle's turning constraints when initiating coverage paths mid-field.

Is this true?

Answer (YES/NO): YES